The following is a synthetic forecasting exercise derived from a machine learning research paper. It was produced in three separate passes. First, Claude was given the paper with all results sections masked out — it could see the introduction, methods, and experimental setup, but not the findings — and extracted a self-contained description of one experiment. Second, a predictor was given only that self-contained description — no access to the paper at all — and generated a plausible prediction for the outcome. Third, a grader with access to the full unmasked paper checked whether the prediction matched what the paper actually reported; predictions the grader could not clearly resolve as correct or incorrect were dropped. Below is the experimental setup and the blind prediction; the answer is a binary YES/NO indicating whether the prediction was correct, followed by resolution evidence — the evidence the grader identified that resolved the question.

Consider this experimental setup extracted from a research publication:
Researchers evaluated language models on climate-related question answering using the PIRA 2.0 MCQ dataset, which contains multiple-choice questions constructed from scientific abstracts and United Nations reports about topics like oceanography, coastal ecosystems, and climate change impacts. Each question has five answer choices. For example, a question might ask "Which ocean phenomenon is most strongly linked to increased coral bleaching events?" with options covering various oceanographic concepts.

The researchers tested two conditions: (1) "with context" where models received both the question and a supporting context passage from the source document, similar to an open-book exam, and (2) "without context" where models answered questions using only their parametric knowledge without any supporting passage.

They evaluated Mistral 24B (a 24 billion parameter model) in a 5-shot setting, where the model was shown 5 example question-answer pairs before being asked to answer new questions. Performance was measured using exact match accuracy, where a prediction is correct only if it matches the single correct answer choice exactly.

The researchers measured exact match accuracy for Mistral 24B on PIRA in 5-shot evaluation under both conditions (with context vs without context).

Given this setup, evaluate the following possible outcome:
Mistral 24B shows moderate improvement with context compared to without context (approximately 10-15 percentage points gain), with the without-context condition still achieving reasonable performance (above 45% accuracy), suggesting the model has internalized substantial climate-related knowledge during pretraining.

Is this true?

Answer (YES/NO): NO